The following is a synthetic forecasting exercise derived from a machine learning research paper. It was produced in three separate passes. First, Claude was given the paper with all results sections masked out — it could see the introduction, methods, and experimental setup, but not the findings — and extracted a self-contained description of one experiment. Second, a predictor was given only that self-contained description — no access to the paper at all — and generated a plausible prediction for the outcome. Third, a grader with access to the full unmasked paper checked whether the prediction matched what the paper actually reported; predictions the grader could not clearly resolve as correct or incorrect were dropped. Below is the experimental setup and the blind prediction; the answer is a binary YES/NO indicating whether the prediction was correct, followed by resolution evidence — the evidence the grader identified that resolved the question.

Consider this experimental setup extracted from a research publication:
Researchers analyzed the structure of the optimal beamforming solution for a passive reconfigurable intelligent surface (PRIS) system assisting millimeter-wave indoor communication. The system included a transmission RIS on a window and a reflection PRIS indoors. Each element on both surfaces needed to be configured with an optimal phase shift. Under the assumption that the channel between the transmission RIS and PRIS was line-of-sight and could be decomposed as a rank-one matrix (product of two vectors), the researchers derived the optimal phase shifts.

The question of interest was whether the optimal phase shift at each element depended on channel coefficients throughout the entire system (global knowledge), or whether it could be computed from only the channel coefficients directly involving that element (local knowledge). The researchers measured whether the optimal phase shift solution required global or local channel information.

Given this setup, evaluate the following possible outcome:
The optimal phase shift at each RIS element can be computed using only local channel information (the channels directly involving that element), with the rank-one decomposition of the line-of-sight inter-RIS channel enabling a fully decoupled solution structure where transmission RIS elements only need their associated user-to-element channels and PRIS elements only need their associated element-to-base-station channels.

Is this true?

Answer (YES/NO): NO